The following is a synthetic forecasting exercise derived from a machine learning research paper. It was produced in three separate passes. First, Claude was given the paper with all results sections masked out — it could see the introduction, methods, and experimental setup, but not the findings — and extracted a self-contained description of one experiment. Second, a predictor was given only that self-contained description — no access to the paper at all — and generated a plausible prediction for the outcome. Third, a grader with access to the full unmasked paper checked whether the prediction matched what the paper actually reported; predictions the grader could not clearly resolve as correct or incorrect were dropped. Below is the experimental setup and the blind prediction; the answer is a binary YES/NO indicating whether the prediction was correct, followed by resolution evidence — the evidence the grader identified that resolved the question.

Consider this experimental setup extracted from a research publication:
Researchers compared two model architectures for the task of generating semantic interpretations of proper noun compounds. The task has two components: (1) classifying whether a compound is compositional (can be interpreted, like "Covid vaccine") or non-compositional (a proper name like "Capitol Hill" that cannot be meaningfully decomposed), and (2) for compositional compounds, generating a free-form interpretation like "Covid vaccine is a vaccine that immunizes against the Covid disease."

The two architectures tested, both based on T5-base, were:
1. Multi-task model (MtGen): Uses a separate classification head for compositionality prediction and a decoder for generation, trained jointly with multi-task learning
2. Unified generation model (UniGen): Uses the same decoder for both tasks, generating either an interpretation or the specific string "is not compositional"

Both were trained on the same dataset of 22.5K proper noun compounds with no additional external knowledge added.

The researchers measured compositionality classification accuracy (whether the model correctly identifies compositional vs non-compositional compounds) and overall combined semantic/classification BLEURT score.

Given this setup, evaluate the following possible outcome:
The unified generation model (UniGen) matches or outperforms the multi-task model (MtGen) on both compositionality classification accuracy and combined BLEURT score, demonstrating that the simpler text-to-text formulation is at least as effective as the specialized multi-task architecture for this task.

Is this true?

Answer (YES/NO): NO